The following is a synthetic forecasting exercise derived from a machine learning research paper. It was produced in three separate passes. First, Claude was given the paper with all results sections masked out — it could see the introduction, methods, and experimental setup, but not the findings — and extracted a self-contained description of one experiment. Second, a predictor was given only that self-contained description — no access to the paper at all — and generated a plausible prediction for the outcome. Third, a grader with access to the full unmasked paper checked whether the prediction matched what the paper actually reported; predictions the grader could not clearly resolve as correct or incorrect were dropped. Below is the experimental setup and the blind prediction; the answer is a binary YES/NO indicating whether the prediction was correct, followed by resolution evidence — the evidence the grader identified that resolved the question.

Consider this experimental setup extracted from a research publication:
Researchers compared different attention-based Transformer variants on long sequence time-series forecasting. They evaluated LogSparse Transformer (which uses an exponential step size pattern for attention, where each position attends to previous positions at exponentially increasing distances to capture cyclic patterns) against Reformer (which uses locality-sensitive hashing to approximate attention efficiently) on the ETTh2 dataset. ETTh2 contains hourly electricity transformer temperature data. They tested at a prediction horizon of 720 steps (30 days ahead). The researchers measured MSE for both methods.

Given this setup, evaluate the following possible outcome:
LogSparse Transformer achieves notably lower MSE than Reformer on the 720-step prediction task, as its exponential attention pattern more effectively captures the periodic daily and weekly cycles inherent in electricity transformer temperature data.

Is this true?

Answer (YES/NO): YES